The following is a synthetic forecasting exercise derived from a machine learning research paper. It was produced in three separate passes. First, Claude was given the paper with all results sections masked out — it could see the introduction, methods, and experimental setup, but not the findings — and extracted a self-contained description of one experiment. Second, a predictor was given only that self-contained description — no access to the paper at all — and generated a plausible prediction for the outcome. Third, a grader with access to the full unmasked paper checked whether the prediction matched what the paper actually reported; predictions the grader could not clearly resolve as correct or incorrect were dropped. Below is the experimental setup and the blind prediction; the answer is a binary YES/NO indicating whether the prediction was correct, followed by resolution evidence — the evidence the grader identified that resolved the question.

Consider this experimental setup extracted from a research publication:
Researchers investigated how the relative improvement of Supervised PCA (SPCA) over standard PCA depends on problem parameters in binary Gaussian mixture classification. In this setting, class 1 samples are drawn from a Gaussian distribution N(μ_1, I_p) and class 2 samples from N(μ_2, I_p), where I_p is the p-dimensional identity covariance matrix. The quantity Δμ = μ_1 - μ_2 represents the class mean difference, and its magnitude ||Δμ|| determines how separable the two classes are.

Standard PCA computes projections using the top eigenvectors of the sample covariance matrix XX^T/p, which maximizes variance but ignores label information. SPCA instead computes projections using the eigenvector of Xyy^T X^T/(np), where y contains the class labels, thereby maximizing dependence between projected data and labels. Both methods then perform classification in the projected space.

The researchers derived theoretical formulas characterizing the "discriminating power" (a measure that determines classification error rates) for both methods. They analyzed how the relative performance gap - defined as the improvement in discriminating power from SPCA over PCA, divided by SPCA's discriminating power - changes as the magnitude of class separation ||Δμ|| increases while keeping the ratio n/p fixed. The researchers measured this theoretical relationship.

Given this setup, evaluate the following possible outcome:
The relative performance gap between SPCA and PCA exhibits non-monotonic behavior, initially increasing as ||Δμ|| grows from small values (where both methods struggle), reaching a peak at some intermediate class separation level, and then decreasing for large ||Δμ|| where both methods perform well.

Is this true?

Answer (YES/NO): NO